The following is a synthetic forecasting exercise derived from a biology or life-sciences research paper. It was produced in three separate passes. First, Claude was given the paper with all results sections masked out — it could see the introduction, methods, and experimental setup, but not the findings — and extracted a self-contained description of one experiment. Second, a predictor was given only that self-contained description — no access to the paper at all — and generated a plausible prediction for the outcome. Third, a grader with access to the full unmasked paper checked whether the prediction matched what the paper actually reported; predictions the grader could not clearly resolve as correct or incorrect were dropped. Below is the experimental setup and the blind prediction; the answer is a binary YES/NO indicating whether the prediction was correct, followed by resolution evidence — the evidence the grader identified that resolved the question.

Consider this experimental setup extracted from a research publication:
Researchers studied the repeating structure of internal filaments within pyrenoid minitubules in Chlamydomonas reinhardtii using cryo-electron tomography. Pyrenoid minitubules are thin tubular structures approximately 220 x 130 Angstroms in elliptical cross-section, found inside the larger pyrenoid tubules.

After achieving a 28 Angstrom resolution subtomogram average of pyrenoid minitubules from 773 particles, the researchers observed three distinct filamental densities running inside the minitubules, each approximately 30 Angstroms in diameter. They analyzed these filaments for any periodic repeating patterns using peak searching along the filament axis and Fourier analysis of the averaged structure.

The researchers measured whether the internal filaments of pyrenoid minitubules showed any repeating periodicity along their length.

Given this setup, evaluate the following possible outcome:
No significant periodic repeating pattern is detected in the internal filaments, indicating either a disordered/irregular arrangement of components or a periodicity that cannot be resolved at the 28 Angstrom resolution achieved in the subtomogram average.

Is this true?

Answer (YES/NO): NO